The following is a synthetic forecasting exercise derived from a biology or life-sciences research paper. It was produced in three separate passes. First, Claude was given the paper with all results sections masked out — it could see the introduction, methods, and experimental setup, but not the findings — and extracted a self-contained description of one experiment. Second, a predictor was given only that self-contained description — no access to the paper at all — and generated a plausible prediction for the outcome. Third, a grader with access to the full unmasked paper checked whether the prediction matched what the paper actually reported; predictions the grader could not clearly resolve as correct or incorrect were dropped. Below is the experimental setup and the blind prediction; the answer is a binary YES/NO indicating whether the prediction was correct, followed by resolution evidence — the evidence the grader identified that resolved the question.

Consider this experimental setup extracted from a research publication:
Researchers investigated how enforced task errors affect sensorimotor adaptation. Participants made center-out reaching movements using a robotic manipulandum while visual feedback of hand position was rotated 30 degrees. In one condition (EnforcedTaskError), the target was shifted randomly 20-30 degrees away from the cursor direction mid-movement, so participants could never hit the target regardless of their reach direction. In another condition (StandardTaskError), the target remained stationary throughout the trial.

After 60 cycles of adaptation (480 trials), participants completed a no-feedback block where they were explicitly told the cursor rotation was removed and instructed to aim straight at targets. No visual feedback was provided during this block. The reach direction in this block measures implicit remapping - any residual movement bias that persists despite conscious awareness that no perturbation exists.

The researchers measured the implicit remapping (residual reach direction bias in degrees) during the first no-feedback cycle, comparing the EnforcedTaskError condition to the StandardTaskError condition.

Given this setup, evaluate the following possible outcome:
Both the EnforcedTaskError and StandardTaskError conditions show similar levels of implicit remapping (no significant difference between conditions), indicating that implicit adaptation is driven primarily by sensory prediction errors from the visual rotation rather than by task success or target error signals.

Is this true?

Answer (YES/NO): YES